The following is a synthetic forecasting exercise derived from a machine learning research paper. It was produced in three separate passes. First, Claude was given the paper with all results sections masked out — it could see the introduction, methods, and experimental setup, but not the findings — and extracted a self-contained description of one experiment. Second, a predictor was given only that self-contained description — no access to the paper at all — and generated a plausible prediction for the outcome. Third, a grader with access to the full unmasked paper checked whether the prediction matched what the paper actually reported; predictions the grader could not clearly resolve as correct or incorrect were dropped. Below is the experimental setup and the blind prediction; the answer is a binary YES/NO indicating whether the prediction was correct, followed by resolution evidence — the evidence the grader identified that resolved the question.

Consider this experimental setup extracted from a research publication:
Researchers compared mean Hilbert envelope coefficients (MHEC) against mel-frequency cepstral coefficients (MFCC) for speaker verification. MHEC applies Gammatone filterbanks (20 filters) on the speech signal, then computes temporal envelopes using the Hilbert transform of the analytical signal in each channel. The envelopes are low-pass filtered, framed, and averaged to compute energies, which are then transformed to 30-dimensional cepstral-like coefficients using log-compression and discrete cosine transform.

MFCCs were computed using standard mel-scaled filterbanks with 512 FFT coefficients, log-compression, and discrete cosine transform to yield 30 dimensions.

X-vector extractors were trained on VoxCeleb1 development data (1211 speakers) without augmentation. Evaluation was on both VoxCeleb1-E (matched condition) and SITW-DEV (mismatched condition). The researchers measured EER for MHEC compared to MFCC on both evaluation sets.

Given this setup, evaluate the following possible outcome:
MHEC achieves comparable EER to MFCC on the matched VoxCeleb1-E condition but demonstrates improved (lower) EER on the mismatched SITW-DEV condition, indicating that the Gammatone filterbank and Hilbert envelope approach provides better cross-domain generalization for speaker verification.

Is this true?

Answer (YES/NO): NO